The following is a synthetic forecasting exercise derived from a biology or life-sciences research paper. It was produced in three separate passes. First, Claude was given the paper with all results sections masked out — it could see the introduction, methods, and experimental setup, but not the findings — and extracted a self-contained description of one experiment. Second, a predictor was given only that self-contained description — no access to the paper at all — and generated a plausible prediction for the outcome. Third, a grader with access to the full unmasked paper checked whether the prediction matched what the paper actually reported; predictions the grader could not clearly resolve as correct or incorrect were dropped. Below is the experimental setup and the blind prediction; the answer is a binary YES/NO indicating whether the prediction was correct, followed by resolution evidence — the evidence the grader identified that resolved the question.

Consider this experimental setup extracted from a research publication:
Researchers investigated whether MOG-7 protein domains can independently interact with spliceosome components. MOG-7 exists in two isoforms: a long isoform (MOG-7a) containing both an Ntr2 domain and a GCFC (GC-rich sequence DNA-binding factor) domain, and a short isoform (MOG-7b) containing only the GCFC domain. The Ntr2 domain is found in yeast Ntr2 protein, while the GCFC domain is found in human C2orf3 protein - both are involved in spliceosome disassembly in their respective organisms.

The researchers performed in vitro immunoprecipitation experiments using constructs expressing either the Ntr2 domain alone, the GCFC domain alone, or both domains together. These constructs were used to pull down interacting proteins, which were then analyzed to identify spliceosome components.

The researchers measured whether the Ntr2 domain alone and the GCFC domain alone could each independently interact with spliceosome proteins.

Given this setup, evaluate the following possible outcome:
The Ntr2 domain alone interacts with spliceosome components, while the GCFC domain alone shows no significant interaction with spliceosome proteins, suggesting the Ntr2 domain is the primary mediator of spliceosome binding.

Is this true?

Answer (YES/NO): NO